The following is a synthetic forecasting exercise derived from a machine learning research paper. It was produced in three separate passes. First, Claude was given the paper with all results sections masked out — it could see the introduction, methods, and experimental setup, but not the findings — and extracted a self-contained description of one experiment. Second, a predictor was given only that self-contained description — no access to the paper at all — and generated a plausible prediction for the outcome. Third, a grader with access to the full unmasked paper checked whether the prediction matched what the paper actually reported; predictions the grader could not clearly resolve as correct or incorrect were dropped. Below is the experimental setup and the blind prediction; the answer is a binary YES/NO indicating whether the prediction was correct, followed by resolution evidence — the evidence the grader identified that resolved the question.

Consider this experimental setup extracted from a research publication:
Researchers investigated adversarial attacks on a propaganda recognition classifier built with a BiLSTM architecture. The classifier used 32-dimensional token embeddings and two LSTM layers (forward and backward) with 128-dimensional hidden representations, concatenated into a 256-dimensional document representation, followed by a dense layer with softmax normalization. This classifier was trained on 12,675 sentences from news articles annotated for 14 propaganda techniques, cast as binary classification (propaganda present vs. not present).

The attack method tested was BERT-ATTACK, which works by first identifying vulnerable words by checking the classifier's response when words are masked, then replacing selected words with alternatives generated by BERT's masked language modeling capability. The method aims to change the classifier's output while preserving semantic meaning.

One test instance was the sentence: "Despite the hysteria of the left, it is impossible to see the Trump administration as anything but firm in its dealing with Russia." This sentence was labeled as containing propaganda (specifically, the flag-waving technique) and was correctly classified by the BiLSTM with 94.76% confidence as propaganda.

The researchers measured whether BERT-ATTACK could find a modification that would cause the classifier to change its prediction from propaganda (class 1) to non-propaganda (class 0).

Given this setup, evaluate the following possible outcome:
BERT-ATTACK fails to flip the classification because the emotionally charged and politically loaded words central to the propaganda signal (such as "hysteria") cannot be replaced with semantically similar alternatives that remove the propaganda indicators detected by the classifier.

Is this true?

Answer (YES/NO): NO